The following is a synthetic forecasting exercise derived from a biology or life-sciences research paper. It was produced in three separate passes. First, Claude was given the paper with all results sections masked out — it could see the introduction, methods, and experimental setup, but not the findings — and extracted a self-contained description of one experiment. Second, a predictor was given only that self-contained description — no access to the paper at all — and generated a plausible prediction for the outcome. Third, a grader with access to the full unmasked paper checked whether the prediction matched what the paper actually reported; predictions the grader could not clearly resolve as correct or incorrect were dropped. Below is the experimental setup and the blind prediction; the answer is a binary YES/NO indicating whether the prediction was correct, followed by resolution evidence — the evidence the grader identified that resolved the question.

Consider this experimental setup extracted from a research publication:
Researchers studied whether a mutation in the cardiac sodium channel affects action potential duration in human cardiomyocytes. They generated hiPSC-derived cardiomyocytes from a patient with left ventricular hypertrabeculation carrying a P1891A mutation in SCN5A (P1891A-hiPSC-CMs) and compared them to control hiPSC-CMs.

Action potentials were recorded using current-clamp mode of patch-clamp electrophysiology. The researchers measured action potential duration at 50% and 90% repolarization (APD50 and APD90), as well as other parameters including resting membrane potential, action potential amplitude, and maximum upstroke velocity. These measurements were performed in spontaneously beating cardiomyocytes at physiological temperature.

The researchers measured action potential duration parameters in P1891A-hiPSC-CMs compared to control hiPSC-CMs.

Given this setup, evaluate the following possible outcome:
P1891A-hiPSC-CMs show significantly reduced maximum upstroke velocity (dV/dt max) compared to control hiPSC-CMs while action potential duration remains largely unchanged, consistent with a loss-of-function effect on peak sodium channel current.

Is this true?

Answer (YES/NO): NO